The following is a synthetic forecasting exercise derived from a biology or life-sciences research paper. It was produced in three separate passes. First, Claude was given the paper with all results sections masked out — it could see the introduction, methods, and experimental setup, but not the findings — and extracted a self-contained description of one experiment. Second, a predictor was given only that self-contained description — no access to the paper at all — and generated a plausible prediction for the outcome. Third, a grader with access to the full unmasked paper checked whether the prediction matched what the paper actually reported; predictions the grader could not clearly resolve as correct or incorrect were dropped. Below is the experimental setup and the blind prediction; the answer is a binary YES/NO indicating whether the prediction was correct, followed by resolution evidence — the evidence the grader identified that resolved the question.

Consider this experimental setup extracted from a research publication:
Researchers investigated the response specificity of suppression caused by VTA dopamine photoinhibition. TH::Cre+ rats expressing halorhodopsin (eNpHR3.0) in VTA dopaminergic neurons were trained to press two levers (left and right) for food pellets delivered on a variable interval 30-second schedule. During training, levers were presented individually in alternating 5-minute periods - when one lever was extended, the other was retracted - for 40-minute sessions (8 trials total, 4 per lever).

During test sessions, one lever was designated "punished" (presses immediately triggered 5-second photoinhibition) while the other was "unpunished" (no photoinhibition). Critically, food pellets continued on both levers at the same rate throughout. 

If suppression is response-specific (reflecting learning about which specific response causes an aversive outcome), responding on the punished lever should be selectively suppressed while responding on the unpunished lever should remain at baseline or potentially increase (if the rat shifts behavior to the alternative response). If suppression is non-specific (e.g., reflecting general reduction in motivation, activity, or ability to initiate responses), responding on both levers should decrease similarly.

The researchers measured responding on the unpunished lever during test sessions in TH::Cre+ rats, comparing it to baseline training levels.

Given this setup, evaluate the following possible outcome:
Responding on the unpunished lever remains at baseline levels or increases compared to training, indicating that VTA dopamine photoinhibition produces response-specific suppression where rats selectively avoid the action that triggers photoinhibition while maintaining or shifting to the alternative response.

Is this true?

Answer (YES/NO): YES